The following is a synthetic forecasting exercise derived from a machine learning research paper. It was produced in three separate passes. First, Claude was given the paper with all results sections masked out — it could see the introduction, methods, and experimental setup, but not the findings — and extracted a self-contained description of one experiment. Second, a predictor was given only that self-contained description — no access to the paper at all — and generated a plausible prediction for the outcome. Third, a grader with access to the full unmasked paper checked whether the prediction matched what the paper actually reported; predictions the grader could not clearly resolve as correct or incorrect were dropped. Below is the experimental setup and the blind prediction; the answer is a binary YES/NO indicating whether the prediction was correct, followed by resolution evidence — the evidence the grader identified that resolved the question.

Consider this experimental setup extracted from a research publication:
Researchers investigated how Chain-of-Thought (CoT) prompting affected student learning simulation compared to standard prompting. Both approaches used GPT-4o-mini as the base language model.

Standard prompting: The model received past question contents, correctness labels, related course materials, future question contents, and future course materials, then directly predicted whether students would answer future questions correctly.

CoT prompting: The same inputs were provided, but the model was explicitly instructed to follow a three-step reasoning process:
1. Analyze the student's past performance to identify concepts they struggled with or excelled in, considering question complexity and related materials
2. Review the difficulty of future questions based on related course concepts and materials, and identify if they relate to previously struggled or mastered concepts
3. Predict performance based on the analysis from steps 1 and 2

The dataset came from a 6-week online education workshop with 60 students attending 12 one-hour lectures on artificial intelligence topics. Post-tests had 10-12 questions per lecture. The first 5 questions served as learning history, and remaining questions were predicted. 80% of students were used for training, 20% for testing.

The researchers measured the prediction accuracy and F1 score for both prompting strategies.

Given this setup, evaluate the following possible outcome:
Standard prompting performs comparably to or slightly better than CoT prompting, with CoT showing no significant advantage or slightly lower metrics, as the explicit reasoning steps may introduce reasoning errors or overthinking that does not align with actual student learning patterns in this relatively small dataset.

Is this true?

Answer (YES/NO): NO